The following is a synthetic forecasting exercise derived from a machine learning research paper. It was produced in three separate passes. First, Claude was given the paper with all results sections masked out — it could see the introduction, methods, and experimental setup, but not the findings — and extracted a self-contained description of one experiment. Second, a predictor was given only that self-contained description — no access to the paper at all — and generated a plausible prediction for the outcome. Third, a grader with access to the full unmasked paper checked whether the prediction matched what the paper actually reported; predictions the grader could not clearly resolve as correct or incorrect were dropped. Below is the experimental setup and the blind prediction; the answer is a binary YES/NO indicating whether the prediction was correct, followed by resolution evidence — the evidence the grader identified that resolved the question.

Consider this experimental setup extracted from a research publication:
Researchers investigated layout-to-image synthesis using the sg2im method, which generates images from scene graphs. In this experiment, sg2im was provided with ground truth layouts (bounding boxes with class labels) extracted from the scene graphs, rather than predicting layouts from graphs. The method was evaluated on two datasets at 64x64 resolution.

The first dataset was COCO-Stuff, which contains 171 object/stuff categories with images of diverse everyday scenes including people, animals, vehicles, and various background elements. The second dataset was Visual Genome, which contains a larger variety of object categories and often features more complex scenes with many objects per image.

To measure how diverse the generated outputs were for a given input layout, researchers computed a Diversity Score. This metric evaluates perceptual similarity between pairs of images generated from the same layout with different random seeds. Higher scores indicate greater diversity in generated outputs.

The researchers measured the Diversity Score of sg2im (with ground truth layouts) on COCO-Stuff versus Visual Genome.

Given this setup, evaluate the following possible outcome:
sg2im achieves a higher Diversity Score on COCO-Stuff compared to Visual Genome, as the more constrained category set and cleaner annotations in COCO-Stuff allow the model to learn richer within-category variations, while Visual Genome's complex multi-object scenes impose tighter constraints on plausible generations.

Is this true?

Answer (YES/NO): NO